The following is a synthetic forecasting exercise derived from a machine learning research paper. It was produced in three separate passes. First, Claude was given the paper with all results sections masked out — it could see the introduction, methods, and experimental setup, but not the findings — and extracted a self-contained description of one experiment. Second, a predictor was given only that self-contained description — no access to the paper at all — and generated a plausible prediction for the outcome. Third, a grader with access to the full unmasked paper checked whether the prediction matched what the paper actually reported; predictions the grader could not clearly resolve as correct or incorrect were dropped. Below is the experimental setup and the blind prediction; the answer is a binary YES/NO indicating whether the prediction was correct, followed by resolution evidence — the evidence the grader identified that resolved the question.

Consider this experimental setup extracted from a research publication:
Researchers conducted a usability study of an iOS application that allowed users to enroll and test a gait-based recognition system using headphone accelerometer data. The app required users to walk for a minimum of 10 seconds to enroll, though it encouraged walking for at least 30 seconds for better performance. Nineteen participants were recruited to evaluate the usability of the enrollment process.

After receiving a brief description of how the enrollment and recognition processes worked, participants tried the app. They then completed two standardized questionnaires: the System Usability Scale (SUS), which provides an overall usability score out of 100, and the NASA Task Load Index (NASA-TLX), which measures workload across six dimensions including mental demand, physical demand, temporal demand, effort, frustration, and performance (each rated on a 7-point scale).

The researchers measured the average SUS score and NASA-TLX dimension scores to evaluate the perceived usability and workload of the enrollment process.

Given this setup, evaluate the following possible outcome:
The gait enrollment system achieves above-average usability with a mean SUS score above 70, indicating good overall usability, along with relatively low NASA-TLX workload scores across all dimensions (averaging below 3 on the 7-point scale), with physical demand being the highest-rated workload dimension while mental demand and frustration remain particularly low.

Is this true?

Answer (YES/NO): YES